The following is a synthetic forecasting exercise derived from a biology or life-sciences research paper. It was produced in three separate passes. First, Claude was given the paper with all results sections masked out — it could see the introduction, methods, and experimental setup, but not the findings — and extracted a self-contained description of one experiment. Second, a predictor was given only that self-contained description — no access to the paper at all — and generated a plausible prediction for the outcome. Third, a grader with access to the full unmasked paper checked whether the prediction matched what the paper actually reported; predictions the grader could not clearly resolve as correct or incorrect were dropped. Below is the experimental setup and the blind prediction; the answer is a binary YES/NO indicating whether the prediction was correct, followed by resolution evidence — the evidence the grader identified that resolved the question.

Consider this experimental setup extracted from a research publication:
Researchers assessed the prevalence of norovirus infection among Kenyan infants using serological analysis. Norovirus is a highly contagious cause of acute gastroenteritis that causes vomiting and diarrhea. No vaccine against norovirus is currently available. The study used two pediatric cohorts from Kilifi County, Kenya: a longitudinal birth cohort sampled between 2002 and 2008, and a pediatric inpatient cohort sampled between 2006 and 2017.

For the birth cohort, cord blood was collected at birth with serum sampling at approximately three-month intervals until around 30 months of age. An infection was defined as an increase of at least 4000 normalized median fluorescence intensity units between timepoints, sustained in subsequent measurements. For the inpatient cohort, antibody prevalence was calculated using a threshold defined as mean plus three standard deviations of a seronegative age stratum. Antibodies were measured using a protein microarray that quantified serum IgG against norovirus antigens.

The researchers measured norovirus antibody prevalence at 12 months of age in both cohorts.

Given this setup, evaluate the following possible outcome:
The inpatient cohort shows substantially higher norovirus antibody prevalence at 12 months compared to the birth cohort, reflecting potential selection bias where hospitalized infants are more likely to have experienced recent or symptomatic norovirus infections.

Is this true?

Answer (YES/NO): NO